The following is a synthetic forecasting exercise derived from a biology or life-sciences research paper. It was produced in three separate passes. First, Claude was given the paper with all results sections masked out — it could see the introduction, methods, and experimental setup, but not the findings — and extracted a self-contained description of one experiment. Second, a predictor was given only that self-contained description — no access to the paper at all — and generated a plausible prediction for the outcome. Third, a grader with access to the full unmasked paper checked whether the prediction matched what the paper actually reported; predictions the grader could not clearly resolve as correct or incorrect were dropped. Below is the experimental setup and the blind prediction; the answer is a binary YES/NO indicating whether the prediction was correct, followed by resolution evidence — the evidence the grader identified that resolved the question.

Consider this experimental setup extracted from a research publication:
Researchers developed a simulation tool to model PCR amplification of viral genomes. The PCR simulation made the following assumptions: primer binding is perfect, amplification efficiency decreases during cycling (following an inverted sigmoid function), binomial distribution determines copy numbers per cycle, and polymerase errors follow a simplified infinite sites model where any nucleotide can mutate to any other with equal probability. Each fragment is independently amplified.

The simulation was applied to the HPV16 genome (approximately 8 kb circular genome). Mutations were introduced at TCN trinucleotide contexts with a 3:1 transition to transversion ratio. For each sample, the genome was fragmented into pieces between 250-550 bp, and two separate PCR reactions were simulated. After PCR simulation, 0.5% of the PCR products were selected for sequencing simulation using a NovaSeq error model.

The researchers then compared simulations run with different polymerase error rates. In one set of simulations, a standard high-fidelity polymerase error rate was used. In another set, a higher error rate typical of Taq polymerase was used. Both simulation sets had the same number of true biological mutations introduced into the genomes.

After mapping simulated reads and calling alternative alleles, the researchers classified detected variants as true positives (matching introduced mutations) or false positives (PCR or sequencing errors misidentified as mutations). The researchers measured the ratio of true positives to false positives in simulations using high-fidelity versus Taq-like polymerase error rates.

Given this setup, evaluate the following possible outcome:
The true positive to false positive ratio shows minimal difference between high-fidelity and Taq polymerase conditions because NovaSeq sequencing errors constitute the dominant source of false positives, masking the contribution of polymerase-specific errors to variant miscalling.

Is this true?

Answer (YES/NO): NO